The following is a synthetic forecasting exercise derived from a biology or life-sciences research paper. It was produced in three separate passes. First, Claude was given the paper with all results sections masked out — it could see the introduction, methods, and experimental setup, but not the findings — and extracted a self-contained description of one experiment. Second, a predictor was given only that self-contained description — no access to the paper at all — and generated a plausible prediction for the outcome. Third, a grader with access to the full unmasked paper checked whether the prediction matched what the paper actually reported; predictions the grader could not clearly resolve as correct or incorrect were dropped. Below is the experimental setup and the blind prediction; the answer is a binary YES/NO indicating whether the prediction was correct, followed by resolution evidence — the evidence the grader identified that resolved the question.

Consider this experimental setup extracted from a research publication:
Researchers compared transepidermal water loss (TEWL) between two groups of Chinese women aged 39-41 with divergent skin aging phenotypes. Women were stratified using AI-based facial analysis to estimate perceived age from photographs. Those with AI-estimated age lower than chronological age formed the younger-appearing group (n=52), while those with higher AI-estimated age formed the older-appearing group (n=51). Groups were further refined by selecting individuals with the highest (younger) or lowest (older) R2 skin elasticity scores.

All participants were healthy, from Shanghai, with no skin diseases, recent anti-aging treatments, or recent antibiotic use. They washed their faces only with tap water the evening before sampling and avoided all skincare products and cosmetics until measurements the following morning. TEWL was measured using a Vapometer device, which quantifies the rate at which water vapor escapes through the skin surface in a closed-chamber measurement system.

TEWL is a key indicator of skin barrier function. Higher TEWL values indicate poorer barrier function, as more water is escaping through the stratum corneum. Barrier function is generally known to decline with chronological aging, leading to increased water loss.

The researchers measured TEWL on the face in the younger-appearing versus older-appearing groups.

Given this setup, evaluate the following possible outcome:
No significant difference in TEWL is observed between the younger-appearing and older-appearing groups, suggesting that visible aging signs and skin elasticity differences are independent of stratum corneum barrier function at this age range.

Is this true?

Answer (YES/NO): YES